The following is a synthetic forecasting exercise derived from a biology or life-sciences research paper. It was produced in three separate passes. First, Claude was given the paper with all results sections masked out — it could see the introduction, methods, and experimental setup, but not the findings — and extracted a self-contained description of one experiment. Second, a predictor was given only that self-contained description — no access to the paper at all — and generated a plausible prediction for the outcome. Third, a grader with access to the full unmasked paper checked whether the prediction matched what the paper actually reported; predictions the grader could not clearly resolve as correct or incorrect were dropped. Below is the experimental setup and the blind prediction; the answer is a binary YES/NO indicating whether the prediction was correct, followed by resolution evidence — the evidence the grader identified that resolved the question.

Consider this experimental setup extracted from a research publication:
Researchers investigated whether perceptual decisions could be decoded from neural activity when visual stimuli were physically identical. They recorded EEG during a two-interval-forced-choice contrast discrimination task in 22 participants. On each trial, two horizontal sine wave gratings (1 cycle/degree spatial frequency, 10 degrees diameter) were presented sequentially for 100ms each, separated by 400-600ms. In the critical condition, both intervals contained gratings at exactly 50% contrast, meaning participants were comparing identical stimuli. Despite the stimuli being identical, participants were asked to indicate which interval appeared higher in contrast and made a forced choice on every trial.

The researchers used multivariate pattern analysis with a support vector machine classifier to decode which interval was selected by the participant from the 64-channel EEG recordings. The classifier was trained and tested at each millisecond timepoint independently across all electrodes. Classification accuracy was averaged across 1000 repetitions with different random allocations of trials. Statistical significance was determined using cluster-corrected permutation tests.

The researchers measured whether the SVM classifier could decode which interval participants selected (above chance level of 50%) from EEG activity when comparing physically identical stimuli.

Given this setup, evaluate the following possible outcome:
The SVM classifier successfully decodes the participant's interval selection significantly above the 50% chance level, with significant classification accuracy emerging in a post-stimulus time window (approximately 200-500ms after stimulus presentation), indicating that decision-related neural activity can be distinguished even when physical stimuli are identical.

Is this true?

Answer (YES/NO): NO